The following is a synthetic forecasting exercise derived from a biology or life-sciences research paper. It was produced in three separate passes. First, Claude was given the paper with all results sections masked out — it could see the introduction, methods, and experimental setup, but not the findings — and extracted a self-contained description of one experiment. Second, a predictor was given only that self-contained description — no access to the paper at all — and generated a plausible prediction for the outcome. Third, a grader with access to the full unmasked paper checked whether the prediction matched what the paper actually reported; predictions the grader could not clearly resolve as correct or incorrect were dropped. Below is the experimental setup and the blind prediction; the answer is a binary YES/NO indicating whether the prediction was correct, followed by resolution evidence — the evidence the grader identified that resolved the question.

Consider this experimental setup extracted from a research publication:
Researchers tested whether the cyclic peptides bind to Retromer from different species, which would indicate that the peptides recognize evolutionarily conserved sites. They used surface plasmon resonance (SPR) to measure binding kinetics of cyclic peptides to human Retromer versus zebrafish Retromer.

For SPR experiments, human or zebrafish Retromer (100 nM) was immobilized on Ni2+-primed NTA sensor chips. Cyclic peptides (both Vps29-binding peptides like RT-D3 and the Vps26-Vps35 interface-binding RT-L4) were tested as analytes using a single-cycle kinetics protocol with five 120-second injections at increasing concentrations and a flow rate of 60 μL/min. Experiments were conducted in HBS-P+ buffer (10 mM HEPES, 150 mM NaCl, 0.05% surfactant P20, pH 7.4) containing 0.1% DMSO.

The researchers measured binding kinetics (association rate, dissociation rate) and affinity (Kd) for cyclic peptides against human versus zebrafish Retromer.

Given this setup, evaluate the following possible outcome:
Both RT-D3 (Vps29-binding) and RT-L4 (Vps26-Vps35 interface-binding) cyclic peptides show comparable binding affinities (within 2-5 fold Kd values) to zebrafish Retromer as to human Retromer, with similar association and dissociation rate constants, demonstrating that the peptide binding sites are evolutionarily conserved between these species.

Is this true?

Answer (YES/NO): YES